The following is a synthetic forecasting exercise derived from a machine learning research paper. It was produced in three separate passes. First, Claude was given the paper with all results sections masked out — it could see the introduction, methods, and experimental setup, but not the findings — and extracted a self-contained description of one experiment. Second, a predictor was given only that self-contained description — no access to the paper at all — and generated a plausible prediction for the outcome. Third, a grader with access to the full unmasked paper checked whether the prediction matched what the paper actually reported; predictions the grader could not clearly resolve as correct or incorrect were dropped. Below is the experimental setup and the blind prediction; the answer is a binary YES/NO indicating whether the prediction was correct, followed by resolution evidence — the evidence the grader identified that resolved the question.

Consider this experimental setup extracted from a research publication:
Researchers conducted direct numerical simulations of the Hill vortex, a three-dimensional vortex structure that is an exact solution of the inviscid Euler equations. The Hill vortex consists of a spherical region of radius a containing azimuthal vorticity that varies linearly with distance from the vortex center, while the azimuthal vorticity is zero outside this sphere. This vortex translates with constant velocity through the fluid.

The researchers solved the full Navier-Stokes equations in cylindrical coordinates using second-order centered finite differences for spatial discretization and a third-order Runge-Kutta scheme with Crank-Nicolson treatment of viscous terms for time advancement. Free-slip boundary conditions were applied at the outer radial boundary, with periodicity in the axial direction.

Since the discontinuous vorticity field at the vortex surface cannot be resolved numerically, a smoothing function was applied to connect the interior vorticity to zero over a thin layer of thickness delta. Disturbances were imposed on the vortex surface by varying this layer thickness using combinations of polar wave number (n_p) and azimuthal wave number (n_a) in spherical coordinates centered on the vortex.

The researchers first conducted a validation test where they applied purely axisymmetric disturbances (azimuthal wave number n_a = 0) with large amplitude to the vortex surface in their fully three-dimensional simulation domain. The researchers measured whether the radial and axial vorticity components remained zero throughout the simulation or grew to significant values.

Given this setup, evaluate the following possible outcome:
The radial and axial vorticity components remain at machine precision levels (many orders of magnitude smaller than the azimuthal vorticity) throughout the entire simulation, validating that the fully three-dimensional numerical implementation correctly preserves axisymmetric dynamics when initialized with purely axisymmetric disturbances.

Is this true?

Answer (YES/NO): YES